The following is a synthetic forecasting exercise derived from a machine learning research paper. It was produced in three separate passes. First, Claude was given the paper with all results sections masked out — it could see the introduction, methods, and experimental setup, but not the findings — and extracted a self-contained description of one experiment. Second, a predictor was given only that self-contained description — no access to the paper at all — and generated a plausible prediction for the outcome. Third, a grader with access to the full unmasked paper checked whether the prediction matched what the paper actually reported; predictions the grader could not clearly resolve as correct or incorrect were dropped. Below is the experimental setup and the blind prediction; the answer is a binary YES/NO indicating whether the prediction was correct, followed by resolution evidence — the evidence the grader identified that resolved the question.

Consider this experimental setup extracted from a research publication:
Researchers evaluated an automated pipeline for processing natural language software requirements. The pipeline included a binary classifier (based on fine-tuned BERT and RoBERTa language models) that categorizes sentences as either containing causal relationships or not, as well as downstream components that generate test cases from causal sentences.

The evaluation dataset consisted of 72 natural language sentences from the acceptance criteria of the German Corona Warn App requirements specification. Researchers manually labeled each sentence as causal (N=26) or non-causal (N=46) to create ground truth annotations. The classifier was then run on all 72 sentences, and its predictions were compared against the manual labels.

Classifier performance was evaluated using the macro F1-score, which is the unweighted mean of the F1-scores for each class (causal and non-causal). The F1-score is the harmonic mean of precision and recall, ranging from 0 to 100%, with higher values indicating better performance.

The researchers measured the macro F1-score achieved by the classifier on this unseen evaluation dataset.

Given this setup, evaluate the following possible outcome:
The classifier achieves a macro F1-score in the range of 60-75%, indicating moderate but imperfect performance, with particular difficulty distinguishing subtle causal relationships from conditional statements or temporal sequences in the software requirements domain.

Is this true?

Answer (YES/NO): NO